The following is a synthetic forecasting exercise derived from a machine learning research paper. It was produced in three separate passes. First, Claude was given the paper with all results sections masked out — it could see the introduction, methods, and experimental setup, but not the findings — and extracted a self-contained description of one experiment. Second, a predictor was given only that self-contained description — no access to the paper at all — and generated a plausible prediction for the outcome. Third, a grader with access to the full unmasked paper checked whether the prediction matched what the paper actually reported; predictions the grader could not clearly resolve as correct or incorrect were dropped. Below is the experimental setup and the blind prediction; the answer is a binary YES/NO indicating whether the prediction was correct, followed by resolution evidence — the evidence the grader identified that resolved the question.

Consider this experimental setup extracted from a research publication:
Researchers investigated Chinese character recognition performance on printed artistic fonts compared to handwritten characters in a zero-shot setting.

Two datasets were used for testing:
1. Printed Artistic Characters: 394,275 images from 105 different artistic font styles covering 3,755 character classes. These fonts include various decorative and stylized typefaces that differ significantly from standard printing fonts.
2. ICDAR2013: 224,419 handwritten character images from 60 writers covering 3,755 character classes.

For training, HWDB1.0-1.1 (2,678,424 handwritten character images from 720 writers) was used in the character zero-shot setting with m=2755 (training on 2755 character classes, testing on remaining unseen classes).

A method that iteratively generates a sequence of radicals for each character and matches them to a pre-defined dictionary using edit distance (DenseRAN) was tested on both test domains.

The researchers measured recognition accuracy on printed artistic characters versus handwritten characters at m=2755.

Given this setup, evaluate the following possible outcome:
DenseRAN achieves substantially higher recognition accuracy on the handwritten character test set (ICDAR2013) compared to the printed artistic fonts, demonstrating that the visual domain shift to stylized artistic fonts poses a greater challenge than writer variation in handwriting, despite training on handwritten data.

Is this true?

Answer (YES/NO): YES